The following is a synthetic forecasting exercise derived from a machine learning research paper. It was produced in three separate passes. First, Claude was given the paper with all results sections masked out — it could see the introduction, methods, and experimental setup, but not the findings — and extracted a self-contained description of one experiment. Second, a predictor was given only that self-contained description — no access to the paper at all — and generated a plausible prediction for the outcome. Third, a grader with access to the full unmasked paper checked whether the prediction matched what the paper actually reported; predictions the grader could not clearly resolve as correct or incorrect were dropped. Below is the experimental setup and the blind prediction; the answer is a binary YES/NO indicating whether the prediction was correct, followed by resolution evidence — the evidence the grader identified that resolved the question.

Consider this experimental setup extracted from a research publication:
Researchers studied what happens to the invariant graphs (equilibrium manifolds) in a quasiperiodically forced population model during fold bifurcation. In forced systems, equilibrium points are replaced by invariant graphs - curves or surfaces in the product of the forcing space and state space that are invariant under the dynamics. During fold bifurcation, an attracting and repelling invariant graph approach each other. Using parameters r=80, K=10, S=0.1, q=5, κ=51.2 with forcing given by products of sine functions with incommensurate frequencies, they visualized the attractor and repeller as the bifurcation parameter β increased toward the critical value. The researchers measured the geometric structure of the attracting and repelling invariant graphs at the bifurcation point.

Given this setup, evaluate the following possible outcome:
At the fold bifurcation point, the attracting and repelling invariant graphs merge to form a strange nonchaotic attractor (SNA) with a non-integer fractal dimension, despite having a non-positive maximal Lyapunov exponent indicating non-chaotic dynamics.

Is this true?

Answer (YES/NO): NO